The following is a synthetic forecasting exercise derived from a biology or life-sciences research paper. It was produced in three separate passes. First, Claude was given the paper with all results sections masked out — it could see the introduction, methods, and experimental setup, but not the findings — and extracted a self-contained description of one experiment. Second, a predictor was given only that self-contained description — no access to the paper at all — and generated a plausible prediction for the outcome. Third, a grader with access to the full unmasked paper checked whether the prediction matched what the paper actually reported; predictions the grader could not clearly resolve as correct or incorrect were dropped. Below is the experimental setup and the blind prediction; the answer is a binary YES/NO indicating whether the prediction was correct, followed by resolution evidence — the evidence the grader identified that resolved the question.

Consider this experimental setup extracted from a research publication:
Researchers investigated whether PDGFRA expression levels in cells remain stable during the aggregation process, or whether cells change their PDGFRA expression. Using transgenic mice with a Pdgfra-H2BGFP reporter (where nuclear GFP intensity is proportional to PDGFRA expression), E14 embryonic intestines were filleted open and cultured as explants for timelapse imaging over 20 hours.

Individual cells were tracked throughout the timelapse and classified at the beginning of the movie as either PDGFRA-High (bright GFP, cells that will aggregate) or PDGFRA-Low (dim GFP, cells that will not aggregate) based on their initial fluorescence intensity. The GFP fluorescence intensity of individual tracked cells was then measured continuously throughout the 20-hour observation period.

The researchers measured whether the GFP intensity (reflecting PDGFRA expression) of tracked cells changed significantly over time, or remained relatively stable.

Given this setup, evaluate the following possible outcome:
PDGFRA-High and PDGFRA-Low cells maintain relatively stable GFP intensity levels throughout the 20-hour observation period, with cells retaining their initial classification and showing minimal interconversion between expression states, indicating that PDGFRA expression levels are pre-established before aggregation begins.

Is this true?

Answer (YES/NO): NO